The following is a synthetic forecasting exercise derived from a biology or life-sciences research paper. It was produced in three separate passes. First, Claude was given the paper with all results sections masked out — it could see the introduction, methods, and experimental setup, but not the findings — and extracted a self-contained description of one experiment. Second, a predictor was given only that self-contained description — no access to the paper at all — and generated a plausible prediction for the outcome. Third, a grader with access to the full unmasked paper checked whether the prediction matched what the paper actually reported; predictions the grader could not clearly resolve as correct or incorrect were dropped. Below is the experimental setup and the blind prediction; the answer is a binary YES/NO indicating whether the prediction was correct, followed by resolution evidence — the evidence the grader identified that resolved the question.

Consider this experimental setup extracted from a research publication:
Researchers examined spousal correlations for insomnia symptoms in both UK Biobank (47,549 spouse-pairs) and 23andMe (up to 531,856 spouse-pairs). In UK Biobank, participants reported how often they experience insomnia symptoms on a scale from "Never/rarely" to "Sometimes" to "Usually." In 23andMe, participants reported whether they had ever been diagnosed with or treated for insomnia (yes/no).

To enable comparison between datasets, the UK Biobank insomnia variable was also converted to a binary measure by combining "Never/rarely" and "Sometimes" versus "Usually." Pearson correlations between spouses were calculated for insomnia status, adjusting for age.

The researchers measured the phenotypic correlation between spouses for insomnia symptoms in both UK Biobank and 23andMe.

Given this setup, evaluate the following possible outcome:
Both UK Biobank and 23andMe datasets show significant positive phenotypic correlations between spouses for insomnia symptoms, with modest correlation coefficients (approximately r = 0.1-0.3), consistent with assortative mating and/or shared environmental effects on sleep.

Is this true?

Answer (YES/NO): NO